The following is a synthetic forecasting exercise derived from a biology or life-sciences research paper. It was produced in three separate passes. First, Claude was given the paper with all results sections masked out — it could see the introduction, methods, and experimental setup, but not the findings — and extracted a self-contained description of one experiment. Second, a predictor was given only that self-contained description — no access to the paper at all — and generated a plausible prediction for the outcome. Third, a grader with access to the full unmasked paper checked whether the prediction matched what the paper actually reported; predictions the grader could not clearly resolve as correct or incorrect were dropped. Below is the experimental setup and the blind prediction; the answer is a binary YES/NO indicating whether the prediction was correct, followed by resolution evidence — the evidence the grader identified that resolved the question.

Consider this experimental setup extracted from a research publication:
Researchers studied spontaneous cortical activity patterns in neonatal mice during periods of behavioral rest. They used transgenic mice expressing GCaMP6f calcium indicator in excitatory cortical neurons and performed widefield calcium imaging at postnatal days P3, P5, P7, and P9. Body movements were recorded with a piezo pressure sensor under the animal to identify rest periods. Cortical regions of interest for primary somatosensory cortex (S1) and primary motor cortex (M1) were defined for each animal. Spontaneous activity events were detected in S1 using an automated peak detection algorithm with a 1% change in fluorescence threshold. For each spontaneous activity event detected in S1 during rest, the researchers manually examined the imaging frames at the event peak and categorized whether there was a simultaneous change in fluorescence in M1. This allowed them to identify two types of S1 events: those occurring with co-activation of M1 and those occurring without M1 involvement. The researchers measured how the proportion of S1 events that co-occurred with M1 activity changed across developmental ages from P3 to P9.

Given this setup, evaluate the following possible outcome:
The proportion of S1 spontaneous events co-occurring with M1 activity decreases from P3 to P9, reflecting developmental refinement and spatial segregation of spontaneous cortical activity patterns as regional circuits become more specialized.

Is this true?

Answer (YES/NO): NO